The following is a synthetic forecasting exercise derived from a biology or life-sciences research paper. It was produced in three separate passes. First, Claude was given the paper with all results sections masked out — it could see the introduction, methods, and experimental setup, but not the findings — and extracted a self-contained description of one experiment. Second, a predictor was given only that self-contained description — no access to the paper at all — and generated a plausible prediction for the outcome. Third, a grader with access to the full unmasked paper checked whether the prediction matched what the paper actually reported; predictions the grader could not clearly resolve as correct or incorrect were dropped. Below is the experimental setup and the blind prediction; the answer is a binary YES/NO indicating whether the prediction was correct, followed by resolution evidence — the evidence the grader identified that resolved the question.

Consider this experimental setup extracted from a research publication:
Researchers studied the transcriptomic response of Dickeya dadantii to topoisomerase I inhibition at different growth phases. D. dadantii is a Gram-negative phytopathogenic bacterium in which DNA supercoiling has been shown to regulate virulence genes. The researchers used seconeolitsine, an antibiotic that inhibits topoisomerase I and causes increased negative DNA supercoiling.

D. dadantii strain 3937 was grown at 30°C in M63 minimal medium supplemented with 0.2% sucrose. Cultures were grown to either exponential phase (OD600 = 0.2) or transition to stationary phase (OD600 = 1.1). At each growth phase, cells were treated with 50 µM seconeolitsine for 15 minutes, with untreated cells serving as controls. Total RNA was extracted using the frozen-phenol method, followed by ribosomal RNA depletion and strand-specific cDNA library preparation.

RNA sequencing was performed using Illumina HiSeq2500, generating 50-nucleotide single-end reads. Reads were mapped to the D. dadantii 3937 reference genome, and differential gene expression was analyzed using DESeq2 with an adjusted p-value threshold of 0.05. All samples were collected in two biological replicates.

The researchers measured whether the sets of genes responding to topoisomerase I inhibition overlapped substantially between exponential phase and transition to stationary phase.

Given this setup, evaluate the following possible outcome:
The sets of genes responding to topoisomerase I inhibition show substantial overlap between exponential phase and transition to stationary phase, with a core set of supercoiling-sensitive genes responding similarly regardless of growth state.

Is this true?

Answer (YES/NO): NO